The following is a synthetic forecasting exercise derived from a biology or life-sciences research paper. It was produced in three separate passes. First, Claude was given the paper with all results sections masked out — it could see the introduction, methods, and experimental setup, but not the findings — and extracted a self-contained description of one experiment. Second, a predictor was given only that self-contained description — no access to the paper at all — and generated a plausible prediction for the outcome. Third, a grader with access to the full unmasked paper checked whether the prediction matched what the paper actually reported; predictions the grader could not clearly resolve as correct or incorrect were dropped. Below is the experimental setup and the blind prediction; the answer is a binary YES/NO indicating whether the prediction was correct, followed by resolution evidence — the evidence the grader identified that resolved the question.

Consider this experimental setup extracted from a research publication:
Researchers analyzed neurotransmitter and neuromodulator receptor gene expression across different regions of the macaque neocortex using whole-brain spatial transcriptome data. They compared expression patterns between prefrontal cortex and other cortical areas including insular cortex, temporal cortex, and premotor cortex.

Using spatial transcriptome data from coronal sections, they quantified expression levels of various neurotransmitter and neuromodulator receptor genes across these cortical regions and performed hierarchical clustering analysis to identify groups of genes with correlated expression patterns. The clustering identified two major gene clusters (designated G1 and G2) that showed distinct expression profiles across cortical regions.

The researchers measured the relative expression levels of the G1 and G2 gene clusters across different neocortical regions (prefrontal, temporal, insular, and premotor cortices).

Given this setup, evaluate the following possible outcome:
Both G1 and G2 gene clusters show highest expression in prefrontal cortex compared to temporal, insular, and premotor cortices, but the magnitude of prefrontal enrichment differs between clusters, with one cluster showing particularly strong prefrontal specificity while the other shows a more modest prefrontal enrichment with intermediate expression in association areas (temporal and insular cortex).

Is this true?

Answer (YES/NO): NO